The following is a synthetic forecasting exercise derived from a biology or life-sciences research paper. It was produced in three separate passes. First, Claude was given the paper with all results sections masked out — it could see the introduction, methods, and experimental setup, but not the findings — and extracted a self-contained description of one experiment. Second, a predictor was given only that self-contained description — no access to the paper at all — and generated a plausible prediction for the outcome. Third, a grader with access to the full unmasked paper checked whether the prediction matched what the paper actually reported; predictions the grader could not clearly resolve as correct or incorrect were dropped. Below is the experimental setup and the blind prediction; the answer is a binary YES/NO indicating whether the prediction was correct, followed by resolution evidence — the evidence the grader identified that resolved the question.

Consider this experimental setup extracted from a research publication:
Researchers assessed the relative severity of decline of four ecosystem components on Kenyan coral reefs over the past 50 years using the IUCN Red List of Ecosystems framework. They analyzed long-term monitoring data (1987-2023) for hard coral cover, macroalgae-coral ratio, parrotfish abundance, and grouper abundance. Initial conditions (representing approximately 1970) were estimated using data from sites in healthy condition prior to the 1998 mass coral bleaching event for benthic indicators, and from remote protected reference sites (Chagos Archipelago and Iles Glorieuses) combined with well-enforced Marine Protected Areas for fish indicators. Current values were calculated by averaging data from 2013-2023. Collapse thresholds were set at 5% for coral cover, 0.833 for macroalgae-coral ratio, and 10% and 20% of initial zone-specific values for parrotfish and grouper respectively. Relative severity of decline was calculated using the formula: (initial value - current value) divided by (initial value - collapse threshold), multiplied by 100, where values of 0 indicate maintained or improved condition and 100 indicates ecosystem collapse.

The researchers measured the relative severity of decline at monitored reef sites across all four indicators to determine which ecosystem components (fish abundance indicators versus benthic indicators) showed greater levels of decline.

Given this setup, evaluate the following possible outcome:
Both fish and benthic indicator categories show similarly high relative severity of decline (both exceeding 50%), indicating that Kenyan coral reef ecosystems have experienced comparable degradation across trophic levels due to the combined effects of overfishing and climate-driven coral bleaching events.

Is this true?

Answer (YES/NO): NO